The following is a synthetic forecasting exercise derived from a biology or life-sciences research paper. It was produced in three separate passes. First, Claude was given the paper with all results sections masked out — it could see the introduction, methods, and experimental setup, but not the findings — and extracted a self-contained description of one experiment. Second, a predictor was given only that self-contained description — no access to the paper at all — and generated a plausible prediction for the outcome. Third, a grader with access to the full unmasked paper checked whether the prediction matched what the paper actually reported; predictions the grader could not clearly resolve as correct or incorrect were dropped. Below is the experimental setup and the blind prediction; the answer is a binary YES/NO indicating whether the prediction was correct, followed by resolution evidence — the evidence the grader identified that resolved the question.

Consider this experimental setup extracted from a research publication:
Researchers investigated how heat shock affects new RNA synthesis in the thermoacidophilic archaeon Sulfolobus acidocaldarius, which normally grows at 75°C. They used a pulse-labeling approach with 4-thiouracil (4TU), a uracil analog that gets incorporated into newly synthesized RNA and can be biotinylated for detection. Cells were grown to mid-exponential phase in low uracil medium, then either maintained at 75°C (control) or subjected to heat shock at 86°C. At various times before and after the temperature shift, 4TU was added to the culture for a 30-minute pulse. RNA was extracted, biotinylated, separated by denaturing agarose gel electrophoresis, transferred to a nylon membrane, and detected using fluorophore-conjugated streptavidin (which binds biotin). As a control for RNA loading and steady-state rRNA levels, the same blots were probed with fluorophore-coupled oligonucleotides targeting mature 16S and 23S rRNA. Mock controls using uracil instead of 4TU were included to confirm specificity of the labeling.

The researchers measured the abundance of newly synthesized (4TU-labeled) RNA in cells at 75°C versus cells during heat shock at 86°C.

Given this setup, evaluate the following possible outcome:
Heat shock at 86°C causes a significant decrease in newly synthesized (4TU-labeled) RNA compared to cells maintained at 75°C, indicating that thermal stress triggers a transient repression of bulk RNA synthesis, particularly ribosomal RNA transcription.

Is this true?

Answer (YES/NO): YES